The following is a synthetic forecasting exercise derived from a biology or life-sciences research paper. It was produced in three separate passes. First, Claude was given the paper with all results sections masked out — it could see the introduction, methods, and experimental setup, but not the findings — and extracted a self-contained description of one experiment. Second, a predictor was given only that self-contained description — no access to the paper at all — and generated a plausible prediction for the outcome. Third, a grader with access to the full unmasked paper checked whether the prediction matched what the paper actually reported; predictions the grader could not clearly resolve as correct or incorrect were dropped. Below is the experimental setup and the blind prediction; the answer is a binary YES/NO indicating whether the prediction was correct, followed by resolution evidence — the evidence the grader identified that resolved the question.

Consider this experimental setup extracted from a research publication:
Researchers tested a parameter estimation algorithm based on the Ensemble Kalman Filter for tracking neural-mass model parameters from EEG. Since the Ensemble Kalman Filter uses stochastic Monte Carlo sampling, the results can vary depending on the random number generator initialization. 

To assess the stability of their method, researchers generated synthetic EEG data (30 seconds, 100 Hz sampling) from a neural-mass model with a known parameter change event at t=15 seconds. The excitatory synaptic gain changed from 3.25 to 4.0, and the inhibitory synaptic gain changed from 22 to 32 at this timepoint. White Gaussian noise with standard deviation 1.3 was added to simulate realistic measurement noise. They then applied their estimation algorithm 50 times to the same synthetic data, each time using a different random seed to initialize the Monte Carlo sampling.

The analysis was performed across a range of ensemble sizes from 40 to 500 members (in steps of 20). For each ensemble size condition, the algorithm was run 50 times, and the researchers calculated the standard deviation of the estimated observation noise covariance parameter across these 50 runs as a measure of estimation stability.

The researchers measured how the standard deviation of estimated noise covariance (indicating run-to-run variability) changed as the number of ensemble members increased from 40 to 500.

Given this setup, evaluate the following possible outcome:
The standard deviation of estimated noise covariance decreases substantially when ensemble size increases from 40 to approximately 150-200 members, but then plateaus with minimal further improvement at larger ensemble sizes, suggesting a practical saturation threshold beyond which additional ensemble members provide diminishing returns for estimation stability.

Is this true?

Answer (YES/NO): YES